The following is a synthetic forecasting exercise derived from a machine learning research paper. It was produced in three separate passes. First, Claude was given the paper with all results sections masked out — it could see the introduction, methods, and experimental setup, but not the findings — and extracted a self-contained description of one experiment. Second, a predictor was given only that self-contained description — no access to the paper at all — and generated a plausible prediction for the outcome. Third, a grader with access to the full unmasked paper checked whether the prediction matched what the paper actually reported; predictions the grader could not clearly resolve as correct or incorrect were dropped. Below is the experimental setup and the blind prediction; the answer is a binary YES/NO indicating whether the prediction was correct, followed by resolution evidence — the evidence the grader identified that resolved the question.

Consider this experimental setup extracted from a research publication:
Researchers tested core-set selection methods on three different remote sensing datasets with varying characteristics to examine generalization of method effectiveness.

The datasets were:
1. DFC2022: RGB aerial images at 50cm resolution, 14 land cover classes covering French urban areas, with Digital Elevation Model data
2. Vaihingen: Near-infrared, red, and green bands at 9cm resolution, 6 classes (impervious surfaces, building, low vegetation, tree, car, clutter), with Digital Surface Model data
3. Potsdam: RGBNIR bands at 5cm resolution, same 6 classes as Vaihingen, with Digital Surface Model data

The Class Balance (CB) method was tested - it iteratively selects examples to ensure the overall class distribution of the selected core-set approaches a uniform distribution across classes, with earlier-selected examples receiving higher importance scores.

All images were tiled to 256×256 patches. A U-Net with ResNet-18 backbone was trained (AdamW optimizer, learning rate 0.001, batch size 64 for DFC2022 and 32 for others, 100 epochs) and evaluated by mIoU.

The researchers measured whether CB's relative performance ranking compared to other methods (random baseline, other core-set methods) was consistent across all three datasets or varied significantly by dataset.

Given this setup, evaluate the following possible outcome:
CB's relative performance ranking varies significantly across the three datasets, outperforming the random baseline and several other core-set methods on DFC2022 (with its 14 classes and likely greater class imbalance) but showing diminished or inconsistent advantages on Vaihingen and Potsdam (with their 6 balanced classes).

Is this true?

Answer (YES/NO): NO